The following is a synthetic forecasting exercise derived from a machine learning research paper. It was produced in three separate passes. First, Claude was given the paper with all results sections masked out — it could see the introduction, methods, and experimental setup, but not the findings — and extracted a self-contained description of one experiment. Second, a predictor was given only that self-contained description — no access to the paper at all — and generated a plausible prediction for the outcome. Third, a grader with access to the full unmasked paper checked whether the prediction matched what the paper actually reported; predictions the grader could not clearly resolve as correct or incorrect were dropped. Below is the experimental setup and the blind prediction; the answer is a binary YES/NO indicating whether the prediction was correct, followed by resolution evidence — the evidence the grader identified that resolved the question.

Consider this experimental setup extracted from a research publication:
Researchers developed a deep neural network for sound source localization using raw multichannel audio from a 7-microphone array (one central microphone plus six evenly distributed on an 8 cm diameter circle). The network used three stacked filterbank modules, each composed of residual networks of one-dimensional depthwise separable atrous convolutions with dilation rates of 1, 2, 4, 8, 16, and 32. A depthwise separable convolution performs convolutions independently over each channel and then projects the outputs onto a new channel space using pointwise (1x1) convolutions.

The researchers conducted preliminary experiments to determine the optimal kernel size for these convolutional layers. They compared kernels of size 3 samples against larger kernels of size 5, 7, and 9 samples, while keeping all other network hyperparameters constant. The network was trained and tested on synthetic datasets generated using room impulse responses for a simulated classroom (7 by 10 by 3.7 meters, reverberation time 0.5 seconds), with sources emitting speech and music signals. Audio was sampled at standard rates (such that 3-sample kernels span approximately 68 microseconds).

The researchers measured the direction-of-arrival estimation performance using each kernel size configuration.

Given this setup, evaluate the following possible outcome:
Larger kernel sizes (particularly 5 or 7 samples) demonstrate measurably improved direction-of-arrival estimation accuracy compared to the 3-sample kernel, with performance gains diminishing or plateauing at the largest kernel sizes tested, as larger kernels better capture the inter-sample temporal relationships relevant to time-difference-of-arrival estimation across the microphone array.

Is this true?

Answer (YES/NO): NO